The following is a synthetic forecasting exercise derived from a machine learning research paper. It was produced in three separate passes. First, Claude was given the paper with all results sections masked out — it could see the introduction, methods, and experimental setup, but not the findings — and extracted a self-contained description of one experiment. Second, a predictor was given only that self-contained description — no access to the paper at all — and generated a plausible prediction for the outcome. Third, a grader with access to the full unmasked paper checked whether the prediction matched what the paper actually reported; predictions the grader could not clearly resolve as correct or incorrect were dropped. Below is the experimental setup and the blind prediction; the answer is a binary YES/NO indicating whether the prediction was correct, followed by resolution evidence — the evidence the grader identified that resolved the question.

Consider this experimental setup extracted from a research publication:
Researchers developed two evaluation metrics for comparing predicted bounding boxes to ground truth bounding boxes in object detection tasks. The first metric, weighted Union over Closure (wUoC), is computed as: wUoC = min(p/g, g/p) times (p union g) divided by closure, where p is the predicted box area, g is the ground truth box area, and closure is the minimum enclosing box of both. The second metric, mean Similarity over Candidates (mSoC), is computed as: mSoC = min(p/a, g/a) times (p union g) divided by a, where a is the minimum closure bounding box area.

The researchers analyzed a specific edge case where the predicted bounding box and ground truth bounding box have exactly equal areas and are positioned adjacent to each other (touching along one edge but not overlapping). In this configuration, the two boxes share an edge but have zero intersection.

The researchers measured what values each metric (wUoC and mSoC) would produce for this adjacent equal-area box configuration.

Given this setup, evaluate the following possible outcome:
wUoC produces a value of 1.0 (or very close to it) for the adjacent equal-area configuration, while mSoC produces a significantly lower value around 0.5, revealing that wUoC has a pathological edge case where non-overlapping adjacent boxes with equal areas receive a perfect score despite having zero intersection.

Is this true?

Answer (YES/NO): YES